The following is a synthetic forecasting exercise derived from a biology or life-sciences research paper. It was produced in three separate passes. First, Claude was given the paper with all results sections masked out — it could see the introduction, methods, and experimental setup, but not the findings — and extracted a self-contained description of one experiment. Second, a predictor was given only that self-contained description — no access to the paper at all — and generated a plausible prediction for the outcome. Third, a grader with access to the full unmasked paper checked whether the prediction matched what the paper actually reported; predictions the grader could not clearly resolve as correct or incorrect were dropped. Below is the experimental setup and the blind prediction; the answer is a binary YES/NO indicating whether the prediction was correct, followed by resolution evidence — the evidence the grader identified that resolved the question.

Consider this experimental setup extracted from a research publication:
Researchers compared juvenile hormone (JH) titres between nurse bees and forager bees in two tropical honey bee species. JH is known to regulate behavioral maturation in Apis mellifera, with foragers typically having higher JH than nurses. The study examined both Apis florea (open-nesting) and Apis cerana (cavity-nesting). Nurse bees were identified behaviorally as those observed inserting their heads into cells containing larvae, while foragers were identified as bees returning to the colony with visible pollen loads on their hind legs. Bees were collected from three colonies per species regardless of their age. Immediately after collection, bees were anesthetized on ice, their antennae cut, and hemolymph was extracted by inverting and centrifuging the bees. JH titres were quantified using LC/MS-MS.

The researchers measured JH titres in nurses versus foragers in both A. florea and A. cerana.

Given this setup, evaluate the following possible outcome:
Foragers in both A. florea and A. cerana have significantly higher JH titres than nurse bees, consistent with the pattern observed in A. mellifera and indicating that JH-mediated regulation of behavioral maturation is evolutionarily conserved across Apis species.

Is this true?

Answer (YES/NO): YES